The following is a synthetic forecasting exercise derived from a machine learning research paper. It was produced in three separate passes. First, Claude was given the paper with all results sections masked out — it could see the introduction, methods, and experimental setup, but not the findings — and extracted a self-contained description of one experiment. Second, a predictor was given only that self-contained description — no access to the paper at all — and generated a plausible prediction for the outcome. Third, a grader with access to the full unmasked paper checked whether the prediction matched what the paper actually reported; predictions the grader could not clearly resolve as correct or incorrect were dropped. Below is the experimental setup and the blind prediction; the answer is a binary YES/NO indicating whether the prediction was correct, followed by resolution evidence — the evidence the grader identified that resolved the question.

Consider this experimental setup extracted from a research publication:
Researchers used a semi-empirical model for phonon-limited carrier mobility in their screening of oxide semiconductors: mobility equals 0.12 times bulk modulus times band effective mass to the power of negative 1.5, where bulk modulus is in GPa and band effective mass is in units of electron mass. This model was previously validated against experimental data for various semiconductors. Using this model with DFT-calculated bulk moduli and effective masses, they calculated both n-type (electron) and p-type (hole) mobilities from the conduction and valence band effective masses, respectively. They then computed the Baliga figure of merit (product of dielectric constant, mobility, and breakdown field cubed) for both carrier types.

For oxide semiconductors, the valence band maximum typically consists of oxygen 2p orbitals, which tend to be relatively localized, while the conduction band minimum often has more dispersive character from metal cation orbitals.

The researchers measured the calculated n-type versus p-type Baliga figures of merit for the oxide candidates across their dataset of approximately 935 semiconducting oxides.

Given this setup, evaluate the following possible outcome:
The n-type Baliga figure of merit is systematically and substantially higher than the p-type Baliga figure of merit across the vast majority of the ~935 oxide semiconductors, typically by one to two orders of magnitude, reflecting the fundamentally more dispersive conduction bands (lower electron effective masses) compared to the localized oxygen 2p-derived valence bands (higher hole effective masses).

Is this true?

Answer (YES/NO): YES